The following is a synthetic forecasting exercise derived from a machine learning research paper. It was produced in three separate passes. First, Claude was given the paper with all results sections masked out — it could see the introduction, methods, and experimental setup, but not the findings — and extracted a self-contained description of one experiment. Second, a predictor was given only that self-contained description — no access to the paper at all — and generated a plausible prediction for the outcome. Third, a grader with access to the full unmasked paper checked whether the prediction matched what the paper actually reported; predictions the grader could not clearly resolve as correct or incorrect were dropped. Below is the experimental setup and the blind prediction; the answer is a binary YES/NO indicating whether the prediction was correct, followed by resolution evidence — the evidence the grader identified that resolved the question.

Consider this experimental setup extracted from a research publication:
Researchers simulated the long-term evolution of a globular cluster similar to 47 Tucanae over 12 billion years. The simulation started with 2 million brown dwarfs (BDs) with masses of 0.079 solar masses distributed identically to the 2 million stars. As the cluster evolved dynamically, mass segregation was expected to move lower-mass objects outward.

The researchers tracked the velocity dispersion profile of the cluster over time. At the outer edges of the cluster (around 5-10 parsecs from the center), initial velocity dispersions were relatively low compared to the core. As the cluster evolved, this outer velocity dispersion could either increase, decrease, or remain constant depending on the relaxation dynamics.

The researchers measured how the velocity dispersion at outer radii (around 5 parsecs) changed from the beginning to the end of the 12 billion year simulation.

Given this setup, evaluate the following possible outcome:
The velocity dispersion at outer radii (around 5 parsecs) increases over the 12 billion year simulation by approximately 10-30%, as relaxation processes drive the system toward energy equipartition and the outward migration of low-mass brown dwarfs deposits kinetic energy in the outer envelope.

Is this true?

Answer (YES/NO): NO